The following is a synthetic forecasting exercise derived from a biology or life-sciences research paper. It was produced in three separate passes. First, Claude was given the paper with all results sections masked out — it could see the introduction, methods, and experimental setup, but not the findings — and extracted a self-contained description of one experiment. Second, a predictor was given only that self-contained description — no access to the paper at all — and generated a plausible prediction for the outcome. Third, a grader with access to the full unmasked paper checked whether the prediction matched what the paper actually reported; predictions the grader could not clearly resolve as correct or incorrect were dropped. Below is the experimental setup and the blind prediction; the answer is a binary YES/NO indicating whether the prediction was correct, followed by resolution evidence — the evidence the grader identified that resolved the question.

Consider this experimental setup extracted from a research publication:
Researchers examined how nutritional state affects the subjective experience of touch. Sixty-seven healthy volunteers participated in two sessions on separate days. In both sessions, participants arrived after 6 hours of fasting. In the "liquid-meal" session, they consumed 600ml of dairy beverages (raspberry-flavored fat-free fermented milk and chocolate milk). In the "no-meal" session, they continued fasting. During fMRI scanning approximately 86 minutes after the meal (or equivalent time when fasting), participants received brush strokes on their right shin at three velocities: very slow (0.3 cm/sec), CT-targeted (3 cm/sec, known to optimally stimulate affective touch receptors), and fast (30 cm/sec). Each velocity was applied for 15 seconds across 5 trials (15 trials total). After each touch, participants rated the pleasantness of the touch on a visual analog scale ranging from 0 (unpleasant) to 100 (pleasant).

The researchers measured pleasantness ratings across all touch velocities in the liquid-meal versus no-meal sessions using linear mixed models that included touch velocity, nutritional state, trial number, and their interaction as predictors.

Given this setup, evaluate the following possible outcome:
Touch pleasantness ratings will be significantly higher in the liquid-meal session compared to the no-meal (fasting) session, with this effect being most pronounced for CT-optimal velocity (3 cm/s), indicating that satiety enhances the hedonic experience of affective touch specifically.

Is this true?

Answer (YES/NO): NO